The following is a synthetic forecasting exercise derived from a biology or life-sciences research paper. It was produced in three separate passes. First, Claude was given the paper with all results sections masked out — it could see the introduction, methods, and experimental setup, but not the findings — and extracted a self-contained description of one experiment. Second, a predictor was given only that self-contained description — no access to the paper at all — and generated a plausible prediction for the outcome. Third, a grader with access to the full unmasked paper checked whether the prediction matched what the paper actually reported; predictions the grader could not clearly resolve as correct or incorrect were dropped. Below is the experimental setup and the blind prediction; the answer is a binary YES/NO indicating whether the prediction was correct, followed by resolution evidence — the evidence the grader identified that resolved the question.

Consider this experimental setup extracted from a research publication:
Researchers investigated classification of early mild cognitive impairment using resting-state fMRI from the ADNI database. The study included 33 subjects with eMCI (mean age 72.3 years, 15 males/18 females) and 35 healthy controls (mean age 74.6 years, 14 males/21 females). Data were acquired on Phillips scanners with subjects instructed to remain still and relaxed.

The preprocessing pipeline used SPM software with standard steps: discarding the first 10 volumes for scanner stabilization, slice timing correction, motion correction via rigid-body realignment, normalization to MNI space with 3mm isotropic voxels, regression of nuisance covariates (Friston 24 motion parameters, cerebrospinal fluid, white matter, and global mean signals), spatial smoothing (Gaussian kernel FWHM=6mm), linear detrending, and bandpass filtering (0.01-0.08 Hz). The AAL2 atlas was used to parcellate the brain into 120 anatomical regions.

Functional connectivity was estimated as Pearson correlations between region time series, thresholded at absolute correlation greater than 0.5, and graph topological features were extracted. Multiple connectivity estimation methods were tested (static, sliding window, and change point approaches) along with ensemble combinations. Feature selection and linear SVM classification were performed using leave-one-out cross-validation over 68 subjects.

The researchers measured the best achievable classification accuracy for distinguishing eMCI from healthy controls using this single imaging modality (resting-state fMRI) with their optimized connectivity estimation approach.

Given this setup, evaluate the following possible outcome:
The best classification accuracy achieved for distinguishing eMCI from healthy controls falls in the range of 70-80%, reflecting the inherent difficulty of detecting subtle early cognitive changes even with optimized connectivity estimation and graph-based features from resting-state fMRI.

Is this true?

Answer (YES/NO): NO